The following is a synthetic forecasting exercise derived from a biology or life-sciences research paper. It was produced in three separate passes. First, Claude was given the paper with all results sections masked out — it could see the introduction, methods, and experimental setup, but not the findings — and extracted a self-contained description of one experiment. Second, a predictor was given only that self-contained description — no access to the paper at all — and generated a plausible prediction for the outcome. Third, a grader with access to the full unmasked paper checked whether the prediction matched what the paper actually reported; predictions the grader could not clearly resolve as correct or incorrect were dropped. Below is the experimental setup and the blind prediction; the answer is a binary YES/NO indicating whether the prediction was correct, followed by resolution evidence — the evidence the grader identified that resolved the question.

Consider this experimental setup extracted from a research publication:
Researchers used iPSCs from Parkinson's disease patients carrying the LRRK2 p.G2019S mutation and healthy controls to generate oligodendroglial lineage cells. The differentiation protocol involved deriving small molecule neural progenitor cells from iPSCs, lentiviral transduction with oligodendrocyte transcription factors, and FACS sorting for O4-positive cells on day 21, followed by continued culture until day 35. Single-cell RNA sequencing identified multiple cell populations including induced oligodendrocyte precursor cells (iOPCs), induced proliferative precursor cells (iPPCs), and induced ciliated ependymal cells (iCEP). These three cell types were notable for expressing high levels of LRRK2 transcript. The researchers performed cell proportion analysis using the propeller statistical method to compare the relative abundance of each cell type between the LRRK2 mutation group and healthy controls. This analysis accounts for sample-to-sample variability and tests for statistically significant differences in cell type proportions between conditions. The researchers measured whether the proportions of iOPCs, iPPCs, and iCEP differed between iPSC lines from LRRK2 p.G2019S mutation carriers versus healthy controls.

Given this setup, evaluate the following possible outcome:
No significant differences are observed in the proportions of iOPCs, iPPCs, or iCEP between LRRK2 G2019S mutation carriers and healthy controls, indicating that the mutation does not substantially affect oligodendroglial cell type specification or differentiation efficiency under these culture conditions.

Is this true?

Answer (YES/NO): NO